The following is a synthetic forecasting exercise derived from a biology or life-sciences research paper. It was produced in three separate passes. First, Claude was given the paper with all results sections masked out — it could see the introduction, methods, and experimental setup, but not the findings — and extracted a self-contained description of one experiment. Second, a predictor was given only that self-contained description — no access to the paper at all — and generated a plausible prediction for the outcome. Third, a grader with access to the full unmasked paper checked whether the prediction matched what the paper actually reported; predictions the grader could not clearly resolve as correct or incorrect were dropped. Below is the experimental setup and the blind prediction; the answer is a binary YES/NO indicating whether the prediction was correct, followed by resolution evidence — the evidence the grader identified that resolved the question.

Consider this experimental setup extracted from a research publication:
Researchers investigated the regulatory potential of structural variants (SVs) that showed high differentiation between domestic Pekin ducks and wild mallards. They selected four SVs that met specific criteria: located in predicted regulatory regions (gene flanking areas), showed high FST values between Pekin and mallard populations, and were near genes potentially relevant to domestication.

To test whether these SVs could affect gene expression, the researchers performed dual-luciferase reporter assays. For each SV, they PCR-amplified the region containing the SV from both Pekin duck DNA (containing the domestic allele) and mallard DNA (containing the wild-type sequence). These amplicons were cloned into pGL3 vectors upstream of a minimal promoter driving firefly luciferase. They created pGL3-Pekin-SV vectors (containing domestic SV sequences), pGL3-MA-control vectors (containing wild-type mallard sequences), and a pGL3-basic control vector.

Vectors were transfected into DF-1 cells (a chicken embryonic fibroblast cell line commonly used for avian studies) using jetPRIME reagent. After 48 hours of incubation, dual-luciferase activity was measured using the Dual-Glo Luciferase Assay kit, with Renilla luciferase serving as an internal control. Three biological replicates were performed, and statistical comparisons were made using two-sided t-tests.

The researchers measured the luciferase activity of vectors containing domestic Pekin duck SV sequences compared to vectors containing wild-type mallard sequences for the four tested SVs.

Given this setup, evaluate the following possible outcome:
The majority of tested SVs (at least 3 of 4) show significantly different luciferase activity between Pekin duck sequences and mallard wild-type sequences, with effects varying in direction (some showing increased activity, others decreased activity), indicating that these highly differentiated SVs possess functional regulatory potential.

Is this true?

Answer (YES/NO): YES